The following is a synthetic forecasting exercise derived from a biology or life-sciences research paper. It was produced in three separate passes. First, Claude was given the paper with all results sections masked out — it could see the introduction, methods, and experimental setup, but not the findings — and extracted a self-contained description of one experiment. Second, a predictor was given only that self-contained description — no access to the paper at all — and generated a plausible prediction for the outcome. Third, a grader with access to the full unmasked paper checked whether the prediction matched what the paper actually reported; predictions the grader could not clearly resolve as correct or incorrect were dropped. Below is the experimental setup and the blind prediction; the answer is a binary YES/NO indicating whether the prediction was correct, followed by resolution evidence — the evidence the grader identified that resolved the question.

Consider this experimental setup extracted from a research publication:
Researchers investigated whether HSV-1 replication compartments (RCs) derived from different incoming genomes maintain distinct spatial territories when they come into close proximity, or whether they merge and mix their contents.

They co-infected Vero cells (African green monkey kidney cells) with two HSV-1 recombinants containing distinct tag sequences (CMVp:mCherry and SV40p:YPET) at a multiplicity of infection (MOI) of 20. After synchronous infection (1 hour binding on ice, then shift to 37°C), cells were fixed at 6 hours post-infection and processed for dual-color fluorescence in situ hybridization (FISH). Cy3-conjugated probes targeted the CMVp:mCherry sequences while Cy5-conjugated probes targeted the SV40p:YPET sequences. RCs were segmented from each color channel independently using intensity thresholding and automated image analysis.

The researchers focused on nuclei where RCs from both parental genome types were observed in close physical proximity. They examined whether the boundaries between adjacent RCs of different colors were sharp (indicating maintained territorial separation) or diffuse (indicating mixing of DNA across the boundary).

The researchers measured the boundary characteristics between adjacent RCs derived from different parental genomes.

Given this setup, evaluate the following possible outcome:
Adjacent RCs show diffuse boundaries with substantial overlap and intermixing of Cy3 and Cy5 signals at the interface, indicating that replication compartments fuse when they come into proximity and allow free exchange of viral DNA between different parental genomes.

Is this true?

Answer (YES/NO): NO